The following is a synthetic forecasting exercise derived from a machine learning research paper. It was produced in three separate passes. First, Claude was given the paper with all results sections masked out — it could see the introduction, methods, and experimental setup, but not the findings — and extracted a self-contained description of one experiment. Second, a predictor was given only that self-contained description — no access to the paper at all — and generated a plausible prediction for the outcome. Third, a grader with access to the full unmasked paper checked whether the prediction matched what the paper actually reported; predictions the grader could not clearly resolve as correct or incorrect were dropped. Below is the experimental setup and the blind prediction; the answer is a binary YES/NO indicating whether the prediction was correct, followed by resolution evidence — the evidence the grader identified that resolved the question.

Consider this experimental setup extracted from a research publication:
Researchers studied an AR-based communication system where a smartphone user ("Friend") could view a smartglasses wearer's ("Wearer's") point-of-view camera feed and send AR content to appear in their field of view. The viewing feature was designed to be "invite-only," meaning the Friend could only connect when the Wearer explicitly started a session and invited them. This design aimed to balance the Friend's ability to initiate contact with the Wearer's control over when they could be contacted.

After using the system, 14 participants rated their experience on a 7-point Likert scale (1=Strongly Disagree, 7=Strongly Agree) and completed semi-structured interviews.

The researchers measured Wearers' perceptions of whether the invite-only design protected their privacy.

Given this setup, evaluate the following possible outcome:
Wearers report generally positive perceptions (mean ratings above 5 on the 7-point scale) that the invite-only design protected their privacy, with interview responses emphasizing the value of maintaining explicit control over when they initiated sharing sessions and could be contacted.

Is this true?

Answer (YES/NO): NO